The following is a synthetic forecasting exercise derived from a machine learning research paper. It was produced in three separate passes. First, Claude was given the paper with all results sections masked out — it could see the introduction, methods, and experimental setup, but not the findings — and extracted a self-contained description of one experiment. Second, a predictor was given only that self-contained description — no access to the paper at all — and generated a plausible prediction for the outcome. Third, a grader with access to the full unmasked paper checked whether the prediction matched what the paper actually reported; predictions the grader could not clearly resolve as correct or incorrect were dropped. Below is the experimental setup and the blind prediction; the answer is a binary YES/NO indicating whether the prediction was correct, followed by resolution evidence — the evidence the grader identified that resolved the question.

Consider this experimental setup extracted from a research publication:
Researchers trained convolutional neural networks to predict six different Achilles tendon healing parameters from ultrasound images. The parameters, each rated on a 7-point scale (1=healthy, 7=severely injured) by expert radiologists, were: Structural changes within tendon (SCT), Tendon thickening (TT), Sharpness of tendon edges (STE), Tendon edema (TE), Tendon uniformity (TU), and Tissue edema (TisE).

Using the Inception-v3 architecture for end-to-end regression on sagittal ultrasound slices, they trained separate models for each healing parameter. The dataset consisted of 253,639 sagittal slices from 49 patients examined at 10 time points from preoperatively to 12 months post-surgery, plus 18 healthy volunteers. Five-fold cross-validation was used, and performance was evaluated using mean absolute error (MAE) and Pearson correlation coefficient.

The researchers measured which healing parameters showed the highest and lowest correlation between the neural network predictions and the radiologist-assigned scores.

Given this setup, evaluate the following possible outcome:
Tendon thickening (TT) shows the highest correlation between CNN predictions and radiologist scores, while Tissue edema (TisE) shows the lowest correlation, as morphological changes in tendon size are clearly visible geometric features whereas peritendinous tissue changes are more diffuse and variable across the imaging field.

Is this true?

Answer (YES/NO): NO